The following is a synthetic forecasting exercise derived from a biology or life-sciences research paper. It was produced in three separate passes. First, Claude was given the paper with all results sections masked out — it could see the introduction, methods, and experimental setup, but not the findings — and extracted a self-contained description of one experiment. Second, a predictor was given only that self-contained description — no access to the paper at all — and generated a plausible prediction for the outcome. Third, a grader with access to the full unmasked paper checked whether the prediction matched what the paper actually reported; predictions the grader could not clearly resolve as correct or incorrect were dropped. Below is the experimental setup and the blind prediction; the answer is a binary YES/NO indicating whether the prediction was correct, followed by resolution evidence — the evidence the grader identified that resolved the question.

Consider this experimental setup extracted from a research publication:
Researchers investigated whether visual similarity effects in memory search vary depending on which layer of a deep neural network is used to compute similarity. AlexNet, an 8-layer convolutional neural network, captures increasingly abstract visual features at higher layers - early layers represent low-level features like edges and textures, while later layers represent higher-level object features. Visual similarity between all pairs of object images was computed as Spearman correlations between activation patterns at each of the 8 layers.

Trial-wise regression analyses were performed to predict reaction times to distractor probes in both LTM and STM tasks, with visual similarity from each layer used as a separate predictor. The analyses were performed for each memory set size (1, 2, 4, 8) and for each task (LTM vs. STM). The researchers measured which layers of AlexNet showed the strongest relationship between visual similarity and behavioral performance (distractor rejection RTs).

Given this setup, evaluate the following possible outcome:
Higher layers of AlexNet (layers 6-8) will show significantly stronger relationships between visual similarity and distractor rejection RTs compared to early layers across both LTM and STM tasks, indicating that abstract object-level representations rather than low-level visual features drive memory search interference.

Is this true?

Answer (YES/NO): YES